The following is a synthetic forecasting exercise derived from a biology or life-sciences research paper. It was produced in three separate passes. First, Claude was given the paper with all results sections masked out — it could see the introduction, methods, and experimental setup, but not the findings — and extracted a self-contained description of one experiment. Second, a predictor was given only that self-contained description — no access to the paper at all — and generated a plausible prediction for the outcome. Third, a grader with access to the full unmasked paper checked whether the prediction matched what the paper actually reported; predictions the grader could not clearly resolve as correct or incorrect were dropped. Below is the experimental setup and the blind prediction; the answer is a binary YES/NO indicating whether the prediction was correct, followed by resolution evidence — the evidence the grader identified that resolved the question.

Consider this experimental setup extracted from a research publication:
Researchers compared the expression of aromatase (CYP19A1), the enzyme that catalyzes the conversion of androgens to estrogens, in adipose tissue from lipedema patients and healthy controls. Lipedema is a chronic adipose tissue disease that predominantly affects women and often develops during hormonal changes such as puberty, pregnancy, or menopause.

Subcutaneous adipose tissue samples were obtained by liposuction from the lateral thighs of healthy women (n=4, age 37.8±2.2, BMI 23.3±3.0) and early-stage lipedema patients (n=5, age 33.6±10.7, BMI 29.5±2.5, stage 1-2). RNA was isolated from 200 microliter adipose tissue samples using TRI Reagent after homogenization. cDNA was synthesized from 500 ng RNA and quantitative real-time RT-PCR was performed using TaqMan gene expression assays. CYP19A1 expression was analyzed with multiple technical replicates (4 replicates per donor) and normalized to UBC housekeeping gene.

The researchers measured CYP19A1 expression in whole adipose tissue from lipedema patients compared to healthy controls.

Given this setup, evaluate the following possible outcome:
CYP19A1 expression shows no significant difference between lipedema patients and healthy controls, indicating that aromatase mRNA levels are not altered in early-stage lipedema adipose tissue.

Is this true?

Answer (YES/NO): NO